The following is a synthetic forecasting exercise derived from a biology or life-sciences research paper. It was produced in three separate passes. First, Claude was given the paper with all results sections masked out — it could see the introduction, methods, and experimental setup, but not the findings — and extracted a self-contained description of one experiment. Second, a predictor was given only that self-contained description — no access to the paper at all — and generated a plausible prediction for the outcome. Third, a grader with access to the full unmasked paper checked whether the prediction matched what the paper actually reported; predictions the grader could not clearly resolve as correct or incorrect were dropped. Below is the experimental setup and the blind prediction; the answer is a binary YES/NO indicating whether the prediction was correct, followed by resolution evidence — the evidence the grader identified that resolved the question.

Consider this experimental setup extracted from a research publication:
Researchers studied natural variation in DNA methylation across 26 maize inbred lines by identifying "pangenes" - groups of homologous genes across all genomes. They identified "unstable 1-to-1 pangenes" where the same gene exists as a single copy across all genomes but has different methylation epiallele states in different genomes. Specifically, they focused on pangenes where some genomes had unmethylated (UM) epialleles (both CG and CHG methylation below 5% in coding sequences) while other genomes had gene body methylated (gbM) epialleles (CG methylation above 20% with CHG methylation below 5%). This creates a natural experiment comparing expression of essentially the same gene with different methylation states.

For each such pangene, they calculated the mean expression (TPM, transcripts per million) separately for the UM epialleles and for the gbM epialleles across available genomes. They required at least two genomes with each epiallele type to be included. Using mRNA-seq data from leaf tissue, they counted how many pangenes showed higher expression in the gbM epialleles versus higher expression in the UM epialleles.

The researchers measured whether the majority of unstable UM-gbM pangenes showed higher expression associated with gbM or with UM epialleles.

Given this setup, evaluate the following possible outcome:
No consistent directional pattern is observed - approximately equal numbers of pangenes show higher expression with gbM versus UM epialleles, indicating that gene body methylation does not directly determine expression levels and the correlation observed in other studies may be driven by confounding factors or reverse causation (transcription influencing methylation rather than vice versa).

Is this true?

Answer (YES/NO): NO